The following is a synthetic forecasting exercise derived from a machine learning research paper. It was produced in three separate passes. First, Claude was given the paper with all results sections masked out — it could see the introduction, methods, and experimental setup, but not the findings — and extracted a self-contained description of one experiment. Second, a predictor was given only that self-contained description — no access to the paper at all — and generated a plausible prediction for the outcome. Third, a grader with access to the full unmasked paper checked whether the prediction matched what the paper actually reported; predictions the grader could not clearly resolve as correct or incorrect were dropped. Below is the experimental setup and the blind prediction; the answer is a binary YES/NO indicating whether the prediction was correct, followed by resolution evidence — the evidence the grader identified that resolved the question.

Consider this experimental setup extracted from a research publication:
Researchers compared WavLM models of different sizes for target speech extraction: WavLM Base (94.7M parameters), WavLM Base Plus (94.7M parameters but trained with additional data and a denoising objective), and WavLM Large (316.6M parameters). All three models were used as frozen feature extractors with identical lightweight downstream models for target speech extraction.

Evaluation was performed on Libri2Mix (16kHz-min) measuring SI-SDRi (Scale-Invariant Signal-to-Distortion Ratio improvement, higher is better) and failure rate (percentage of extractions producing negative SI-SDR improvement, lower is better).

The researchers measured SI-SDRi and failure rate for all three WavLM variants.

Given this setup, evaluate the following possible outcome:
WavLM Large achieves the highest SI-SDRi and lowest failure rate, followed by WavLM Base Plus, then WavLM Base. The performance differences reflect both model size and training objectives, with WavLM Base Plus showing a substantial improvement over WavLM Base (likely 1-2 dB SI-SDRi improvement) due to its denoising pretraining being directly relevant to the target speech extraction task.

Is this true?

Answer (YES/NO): NO